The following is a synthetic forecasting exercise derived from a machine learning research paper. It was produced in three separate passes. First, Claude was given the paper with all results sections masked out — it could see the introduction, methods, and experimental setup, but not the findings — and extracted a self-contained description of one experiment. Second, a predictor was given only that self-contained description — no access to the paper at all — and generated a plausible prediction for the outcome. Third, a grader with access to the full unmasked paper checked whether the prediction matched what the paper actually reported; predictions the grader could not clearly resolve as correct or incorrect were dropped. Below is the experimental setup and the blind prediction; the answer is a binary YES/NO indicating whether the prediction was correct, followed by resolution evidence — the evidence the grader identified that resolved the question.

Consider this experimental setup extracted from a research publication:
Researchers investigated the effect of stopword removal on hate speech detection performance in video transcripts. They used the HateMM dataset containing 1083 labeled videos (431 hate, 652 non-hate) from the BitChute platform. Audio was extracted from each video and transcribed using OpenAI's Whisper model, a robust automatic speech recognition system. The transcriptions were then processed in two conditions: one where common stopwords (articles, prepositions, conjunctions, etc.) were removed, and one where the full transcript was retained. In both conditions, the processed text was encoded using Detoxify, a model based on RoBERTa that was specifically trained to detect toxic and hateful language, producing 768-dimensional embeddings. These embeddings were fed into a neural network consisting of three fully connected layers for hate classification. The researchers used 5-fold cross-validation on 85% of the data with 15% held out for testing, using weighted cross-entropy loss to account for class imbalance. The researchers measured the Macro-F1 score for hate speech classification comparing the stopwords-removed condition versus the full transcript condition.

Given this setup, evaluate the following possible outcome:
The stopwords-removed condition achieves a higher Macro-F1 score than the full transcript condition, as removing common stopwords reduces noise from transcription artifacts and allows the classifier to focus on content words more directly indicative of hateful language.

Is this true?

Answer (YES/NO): NO